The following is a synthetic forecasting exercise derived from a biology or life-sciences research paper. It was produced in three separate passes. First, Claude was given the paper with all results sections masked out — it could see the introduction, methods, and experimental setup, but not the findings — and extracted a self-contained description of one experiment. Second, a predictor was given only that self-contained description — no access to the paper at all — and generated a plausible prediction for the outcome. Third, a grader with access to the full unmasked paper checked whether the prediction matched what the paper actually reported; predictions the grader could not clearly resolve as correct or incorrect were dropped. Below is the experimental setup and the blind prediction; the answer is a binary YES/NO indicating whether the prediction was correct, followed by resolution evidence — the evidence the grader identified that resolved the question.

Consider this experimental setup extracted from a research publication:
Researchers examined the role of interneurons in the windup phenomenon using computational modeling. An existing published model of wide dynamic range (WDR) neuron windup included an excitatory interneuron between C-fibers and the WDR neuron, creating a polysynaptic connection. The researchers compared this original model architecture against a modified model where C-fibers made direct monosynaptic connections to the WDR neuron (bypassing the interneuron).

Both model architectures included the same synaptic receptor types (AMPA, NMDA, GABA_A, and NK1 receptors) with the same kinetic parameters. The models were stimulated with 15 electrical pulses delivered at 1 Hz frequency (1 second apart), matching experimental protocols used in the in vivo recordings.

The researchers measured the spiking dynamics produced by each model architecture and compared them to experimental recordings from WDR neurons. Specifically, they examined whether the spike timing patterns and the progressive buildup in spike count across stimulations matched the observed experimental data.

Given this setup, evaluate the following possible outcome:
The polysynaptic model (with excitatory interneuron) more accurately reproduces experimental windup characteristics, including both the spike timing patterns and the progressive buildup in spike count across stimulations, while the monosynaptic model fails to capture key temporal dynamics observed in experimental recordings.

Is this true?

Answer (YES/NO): NO